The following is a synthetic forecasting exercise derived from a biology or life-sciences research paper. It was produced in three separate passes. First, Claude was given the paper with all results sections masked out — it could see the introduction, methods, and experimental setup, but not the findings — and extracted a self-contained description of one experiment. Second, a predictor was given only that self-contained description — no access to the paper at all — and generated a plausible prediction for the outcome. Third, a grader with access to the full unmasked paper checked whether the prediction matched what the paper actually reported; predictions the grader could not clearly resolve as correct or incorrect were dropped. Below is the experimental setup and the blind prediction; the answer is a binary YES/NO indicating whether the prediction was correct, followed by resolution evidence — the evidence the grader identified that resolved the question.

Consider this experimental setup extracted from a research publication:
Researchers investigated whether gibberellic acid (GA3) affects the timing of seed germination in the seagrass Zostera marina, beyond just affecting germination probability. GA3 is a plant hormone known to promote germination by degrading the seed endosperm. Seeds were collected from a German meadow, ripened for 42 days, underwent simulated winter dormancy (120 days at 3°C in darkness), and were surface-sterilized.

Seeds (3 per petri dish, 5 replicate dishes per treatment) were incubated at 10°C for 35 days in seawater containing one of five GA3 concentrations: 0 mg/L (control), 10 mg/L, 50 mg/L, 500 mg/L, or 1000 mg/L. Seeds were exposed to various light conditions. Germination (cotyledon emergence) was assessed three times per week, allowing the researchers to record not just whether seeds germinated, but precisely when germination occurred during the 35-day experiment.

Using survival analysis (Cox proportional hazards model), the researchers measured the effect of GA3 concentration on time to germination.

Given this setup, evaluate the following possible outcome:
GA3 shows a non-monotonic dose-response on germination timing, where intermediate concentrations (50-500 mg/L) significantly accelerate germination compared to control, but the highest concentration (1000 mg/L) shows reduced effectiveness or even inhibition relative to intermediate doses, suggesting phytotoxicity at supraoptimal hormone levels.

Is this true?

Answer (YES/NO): NO